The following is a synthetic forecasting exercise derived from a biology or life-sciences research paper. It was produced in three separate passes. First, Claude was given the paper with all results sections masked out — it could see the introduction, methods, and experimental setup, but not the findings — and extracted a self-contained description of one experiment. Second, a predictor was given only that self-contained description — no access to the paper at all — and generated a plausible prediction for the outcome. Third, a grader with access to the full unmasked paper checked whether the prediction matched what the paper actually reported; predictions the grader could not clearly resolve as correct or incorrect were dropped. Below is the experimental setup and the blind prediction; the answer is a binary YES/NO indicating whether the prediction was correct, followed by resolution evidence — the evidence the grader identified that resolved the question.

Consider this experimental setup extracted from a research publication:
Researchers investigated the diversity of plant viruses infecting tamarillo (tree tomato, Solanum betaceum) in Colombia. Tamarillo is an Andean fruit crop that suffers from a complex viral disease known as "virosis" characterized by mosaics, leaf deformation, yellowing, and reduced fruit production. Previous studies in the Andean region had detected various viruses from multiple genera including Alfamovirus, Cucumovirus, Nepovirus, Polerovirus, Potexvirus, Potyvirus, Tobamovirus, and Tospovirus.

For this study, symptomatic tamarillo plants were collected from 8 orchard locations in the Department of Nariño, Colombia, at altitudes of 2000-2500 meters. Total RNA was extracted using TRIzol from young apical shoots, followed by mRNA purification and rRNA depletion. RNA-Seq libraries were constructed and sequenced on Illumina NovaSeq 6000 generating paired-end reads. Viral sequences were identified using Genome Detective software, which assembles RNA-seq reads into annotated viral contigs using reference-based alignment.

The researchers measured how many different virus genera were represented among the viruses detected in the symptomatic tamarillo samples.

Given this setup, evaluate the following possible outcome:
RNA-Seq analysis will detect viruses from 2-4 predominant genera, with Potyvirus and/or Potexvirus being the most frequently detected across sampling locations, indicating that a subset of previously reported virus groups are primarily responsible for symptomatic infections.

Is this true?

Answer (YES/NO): NO